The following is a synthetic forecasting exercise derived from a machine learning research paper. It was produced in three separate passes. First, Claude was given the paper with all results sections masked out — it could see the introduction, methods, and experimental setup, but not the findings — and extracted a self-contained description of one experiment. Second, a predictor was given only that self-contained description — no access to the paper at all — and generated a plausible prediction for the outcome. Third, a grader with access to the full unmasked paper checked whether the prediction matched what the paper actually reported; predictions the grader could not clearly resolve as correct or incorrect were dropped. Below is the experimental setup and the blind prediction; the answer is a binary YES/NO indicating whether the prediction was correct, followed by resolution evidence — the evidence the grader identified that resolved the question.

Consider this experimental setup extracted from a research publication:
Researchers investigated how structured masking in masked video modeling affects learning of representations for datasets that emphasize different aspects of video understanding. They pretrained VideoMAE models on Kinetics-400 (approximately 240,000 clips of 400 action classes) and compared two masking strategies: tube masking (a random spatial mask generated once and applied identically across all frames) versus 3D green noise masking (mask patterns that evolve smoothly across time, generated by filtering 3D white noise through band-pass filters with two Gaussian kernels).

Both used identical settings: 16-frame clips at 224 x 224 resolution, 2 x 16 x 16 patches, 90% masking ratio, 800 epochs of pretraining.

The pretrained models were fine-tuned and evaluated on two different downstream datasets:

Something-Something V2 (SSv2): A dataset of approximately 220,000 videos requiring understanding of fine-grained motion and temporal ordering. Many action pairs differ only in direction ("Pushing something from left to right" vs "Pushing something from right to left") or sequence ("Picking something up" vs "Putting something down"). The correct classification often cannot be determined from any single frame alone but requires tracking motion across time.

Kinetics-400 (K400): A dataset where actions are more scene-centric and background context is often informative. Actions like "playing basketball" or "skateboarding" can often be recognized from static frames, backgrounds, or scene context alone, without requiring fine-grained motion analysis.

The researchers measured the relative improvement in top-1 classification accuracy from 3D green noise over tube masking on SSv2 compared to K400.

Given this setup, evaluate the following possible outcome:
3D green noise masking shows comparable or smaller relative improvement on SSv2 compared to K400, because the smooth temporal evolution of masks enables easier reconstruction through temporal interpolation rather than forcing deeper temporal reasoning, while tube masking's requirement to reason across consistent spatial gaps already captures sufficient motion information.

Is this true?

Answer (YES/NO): NO